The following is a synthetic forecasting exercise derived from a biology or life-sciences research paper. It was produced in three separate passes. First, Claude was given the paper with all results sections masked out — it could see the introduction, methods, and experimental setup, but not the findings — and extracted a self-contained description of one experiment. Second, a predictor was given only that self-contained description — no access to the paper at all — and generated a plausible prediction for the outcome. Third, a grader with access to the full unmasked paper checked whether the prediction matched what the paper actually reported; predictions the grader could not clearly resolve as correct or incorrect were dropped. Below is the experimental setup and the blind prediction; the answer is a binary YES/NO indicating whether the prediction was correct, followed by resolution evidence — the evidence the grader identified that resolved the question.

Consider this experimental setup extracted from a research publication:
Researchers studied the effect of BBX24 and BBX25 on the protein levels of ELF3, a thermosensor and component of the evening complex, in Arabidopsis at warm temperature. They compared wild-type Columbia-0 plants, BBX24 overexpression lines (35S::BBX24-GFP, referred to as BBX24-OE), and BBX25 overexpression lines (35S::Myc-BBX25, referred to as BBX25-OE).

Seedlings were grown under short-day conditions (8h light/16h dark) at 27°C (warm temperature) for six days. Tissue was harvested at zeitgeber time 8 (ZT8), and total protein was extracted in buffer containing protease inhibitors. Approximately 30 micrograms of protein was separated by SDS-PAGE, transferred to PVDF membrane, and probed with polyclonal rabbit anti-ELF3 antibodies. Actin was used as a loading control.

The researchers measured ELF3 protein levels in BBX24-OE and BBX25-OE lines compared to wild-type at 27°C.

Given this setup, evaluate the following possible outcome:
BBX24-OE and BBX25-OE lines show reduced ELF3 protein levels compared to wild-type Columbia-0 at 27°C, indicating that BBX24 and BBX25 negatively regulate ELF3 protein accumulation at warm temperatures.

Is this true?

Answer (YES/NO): YES